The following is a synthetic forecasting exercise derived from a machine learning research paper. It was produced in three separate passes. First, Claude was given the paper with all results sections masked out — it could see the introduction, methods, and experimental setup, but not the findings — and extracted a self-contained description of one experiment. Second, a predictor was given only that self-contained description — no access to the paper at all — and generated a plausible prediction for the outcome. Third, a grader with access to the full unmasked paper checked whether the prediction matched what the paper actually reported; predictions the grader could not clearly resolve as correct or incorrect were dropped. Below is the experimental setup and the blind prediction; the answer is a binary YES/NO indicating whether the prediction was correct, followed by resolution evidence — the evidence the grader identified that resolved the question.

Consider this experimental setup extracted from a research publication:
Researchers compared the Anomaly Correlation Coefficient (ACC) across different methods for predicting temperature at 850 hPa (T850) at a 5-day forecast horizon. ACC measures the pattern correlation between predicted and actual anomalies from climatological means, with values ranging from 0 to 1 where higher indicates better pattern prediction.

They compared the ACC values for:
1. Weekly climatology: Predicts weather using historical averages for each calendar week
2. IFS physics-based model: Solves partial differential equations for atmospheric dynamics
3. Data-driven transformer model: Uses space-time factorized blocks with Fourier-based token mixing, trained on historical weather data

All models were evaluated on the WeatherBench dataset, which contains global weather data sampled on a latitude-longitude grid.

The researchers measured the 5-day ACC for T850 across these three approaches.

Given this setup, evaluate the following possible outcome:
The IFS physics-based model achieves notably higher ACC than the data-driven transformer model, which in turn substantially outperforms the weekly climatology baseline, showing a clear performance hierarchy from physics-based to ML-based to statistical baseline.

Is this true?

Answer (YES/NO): NO